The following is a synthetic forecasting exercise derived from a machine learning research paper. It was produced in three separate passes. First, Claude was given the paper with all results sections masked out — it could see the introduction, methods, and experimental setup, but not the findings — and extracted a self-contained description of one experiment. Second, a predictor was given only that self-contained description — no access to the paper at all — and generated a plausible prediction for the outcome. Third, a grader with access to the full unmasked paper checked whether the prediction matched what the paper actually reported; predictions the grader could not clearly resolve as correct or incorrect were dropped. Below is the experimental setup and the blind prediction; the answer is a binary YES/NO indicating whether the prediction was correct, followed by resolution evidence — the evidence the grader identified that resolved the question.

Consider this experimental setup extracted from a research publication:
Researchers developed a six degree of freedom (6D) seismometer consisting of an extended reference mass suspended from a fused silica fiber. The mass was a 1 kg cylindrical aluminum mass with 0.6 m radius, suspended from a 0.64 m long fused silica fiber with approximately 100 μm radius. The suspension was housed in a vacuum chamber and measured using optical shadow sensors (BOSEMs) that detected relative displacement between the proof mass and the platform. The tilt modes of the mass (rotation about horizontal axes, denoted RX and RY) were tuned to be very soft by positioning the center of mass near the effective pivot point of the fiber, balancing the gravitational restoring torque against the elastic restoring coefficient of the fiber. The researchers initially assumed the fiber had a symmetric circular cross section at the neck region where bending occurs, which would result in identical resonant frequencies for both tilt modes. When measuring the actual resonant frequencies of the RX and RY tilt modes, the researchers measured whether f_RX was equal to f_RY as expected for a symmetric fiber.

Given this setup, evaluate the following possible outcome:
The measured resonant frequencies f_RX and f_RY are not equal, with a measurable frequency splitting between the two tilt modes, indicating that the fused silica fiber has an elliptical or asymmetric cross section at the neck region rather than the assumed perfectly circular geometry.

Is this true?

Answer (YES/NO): YES